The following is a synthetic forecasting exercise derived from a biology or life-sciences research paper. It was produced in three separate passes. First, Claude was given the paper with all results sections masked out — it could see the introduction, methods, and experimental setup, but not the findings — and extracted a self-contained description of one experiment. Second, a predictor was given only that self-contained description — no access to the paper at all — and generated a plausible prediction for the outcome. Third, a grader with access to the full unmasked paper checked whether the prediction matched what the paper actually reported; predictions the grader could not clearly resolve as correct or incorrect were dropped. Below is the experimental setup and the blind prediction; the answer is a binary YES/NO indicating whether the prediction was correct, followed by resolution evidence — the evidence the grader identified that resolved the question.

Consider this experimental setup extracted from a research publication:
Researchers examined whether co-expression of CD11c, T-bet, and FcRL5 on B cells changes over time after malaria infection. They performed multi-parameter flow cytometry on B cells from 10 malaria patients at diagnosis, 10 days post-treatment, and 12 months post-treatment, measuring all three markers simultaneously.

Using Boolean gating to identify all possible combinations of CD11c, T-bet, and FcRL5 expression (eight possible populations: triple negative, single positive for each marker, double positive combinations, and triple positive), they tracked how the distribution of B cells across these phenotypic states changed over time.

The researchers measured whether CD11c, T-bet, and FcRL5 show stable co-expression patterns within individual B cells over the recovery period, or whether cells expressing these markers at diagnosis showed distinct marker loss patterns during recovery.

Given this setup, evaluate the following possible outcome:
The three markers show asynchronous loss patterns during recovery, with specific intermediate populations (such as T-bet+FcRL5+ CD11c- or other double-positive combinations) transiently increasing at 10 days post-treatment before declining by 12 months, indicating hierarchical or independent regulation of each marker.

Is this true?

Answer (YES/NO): YES